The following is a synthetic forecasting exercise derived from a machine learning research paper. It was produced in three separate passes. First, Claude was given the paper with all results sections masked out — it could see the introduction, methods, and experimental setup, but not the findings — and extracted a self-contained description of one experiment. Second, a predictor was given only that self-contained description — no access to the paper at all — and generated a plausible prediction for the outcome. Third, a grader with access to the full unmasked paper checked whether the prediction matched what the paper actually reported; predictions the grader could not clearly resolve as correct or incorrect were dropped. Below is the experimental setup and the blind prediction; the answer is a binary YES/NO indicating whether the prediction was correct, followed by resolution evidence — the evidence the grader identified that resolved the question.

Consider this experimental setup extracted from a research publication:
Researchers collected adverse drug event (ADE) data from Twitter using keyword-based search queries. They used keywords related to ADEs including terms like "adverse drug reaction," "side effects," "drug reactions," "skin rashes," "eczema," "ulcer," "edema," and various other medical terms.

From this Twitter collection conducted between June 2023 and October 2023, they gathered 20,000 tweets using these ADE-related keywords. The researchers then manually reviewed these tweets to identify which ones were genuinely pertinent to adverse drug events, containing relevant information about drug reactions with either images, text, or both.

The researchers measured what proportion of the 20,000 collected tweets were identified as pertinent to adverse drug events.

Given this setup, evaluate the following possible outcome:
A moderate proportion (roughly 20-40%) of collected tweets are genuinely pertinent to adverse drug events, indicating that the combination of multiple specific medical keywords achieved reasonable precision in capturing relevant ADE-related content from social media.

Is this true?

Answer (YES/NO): NO